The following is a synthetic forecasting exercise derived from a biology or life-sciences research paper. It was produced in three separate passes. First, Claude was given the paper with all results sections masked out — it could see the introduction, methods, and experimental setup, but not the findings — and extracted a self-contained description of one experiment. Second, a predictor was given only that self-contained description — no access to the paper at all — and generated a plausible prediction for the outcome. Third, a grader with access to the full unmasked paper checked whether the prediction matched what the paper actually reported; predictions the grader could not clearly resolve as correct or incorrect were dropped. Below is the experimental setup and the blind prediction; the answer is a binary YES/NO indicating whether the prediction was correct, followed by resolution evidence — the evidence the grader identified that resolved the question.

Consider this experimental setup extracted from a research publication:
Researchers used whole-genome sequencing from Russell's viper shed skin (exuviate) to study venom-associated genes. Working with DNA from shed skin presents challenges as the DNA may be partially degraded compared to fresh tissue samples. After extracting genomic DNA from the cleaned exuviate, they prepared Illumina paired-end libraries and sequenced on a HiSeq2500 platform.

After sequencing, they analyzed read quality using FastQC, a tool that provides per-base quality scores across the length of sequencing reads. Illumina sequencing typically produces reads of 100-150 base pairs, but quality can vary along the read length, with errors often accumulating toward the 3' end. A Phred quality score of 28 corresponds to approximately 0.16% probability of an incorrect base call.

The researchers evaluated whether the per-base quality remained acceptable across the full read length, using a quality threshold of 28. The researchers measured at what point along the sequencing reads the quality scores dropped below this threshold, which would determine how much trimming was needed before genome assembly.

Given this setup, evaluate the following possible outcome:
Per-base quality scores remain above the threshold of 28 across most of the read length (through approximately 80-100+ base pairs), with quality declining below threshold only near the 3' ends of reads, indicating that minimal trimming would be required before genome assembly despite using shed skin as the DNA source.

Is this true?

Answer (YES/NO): NO